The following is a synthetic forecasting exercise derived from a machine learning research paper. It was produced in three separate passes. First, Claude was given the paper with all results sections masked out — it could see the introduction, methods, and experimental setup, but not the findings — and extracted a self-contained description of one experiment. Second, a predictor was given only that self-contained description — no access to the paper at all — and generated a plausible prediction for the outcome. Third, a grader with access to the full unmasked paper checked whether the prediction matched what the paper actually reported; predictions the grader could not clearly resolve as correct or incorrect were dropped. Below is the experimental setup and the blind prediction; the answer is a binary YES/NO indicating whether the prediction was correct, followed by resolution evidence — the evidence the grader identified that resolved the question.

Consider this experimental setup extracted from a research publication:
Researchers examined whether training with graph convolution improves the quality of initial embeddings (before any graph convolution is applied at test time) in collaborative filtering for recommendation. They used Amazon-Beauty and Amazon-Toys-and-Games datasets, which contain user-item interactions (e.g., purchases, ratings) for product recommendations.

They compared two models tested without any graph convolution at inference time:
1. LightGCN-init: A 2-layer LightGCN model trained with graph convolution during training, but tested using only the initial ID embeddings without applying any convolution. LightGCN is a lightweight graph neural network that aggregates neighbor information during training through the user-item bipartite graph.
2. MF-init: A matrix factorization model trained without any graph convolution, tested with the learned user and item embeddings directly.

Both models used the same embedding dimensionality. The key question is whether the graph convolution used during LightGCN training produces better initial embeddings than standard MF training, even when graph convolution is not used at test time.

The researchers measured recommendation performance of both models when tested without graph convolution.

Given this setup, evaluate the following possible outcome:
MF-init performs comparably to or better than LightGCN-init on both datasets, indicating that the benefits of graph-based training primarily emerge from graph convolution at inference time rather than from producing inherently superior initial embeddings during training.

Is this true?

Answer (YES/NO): YES